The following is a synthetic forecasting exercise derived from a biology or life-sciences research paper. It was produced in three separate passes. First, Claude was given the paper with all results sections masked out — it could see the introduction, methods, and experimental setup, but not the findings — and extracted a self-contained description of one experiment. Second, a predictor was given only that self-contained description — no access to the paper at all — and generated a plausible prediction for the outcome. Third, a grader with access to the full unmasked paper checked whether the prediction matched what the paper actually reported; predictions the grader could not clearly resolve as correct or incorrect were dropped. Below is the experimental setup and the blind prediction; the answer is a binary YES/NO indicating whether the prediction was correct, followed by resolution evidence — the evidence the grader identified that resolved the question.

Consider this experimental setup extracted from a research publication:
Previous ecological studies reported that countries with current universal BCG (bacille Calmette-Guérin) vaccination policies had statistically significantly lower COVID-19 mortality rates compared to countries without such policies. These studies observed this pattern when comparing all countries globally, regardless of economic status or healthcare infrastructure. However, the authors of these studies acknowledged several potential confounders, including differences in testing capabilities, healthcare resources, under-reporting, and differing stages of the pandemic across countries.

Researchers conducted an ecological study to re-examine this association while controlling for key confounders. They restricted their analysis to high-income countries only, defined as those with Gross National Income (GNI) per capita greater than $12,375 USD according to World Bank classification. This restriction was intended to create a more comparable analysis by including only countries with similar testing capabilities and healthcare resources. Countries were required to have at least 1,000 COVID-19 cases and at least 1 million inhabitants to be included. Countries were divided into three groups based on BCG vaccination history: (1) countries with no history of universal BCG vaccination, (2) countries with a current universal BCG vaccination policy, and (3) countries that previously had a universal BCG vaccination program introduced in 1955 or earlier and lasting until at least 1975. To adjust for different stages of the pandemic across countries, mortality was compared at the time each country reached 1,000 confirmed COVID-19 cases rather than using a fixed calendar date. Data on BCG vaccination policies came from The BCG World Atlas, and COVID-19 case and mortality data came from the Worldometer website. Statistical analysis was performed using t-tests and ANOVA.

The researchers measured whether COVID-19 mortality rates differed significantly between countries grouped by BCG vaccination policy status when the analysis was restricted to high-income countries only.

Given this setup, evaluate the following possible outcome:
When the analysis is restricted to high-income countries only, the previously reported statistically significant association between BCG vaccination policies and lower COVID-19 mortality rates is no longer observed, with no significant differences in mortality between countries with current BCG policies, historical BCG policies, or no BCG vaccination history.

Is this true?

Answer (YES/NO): NO